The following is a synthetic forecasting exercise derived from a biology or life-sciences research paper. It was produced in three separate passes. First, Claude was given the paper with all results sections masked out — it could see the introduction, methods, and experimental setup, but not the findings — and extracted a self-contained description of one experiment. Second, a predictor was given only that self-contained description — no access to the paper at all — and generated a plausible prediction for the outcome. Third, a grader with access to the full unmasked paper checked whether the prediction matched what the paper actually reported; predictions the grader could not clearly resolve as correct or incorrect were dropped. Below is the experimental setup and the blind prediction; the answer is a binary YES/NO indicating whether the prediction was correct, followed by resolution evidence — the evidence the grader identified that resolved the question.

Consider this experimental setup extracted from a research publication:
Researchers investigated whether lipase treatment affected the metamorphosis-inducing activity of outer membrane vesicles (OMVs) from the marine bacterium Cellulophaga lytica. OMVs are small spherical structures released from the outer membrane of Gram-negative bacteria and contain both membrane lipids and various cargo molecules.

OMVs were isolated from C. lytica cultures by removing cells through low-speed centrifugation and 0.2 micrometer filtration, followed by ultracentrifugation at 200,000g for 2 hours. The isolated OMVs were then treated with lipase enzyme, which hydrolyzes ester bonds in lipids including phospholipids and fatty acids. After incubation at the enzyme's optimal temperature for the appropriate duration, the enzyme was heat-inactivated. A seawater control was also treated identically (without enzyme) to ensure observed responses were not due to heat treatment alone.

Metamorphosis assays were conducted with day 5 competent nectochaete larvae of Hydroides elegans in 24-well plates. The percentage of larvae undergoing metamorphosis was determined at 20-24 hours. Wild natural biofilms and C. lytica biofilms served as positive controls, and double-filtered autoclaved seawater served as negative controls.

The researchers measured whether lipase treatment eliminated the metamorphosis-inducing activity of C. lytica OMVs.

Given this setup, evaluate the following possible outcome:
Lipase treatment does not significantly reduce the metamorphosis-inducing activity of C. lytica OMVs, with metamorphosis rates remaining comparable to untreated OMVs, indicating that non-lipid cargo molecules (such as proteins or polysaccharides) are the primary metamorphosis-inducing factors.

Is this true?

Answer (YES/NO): NO